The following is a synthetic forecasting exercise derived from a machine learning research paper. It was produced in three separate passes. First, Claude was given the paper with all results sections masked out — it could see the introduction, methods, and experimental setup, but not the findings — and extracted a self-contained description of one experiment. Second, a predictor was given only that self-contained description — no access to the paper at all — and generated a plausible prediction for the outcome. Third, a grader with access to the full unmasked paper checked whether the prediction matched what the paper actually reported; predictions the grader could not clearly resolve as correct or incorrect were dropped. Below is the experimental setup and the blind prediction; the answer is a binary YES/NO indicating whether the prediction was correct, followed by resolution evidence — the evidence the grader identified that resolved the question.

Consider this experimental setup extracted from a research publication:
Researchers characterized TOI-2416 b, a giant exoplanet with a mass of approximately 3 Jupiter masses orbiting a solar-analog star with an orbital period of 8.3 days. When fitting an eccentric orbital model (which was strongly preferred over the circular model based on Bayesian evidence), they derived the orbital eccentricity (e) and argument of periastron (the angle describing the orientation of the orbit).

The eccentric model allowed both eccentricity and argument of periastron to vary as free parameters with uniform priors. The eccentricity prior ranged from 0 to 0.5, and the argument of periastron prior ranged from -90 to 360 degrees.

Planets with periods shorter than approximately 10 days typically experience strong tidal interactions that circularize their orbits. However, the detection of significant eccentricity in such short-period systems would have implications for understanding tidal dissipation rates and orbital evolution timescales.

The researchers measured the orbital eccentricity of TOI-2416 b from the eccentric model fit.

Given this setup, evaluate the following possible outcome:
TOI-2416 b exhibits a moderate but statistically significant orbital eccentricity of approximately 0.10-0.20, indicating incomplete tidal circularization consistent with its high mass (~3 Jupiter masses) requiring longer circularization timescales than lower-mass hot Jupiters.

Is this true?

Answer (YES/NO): NO